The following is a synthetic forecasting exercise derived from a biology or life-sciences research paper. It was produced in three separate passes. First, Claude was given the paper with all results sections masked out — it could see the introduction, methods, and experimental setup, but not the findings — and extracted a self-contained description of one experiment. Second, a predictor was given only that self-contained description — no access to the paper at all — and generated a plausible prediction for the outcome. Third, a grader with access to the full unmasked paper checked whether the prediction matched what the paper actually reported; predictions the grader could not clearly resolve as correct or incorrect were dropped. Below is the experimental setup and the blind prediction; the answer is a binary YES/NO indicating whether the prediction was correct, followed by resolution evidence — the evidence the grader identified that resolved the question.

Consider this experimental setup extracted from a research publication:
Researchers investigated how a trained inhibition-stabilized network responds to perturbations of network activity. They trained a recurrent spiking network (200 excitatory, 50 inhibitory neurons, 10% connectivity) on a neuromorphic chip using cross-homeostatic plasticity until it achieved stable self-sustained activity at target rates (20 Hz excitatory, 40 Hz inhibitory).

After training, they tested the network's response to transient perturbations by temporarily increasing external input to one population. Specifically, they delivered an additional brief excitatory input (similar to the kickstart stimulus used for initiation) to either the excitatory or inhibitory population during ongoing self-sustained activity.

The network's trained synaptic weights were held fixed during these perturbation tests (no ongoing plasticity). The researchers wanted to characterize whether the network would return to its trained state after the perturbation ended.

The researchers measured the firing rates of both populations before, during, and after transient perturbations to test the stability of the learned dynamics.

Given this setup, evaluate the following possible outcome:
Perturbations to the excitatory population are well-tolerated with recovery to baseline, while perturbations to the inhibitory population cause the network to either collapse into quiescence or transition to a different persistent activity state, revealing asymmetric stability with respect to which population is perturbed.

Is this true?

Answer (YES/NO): NO